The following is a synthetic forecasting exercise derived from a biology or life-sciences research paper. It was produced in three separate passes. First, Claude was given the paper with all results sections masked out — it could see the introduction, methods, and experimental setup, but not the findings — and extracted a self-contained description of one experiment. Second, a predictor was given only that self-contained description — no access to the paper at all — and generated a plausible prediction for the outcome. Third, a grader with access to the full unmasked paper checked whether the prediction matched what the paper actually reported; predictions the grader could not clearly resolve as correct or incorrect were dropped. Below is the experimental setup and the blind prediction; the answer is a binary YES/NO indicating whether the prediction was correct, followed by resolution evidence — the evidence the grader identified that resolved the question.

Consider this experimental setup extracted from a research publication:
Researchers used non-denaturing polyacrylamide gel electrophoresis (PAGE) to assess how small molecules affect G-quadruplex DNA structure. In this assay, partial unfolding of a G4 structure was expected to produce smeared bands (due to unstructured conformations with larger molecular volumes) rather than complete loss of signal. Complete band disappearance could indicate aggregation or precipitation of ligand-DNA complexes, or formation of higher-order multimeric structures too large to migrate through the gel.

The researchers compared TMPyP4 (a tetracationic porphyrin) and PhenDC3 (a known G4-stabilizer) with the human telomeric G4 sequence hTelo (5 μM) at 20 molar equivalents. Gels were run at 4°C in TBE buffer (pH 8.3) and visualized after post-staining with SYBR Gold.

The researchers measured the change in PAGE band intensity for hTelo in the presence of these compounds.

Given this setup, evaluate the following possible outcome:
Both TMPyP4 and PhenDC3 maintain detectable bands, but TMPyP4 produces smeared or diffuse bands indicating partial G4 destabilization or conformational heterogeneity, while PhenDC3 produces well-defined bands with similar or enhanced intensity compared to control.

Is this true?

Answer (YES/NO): NO